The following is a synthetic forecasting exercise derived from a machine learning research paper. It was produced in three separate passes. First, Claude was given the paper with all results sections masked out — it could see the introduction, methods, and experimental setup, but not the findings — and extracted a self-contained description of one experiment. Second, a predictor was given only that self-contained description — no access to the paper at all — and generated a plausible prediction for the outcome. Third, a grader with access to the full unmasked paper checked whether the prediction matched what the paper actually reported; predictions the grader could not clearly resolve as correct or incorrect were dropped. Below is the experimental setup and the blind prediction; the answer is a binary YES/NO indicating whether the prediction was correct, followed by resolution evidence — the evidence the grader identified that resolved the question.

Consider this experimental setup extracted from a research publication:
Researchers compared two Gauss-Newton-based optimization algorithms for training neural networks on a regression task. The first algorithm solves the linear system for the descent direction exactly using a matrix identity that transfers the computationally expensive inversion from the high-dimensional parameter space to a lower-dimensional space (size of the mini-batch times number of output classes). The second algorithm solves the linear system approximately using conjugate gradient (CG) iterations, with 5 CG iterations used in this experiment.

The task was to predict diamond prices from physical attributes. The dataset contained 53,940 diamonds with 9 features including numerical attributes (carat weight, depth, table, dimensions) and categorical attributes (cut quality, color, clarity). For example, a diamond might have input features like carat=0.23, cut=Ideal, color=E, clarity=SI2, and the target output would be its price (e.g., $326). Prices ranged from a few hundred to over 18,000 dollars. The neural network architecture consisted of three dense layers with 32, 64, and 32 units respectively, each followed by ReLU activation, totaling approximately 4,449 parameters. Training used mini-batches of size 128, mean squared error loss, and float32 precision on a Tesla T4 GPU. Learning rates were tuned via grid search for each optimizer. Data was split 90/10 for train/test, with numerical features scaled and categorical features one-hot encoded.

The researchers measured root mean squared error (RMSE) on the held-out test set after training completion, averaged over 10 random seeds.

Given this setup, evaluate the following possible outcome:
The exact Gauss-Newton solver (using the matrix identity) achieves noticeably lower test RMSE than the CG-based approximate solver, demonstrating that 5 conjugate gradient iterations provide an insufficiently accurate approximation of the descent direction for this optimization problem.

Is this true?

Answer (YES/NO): YES